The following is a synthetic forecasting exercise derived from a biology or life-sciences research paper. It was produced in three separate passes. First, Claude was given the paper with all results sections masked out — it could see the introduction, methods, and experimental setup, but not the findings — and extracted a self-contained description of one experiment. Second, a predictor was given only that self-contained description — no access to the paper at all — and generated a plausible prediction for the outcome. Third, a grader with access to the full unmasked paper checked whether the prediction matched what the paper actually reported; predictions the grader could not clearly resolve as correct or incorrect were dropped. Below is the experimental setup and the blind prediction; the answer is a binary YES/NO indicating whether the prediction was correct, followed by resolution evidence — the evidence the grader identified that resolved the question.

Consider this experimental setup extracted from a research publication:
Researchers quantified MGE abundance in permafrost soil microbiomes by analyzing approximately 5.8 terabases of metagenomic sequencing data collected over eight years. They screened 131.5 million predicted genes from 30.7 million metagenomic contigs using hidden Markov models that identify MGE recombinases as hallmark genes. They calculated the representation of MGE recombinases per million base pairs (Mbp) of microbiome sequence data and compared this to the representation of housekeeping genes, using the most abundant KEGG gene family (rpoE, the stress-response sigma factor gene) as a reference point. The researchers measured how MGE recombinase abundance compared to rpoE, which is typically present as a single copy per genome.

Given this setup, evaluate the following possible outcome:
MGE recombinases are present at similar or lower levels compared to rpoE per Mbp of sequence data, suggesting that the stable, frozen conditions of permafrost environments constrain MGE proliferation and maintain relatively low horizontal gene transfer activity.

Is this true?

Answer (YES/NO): NO